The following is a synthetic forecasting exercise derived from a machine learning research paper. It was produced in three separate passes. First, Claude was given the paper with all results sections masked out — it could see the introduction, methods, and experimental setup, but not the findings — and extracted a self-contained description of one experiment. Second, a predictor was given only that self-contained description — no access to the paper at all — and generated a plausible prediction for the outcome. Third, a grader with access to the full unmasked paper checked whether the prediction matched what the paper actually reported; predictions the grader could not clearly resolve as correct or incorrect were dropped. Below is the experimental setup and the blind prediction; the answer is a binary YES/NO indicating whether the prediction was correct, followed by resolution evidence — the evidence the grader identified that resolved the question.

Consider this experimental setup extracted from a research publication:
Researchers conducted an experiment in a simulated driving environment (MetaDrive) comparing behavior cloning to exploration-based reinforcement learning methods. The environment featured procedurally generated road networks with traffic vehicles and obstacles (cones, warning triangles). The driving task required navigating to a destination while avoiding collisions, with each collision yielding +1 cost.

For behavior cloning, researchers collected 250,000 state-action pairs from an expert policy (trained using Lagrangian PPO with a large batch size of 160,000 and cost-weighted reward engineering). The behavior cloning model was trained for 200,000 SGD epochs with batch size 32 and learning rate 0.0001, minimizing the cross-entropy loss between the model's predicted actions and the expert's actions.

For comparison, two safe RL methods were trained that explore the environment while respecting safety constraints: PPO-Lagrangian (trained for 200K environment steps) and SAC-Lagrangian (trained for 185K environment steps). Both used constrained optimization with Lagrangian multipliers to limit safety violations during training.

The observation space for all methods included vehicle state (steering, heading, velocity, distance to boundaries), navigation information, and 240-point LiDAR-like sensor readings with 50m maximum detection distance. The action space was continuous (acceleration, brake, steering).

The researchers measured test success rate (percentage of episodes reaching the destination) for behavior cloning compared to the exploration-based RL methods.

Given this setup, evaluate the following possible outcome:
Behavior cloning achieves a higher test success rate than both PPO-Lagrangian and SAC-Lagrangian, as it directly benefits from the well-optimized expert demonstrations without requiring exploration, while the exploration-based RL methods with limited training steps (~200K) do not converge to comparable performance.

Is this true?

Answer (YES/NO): NO